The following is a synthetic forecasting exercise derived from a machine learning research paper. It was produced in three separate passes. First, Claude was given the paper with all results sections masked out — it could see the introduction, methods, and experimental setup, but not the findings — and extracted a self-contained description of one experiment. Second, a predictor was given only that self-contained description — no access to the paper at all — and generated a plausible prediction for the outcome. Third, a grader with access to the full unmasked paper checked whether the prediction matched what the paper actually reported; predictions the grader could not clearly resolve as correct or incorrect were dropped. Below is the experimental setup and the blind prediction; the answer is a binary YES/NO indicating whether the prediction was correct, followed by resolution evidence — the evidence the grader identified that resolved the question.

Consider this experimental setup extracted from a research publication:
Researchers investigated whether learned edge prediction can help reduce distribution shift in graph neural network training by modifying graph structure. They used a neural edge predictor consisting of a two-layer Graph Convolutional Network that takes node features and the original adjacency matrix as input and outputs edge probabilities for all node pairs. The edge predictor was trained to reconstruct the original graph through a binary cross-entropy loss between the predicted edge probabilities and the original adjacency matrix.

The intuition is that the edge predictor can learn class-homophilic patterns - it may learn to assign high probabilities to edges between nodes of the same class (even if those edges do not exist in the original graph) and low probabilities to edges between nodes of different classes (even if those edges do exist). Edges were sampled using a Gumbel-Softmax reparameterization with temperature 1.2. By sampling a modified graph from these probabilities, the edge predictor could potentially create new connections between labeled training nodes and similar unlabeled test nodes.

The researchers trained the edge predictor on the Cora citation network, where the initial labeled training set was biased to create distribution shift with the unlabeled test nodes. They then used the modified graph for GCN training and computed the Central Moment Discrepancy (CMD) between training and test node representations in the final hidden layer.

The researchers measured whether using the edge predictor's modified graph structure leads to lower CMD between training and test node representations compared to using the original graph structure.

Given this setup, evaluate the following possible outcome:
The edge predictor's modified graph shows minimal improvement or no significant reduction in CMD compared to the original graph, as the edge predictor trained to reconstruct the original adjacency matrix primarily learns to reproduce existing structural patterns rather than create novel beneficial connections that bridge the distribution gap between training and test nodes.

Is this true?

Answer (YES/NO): NO